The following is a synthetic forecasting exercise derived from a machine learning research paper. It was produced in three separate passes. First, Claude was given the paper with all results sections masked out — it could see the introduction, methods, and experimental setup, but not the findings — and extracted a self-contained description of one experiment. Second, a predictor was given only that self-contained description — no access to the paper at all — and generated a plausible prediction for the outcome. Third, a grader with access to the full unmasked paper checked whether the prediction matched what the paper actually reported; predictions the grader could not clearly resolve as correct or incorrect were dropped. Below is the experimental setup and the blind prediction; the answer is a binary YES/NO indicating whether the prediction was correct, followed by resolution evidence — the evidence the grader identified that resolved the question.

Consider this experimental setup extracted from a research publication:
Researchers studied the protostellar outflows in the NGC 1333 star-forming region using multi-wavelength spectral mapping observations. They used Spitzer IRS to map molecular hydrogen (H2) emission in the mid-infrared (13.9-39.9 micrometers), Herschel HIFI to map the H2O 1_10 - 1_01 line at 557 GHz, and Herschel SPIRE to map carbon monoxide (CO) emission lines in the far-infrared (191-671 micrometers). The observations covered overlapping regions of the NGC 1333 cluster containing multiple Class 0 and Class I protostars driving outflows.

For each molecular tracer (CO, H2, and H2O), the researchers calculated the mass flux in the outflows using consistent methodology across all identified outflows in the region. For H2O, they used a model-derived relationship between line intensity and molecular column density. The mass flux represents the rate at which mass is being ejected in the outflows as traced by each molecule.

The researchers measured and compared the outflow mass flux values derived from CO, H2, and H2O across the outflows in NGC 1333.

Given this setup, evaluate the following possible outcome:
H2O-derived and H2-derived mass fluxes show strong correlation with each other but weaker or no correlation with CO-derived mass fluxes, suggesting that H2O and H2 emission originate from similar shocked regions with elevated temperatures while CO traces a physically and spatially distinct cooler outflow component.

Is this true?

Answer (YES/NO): NO